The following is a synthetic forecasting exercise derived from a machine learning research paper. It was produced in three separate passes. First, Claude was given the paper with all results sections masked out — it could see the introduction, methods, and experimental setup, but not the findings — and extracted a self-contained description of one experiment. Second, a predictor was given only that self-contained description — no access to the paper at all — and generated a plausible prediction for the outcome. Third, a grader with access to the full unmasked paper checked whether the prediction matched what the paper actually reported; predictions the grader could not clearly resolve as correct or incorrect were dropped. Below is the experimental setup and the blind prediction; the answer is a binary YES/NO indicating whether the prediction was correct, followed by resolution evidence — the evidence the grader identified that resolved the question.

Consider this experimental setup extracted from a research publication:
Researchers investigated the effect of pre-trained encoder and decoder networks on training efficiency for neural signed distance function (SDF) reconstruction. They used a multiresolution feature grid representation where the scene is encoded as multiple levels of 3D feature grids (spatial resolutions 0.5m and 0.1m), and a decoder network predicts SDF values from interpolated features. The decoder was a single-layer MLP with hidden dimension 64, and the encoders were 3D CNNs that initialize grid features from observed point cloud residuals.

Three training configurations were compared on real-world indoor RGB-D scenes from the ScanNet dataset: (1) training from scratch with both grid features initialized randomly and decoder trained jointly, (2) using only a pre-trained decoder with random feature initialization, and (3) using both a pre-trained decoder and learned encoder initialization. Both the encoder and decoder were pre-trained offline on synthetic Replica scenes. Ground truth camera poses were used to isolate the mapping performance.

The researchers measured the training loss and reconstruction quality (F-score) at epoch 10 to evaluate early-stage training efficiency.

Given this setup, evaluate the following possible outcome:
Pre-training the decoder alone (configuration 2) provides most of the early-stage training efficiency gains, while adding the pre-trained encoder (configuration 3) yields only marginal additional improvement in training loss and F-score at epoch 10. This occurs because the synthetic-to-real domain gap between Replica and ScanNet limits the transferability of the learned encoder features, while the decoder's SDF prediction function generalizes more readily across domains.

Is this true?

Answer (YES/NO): NO